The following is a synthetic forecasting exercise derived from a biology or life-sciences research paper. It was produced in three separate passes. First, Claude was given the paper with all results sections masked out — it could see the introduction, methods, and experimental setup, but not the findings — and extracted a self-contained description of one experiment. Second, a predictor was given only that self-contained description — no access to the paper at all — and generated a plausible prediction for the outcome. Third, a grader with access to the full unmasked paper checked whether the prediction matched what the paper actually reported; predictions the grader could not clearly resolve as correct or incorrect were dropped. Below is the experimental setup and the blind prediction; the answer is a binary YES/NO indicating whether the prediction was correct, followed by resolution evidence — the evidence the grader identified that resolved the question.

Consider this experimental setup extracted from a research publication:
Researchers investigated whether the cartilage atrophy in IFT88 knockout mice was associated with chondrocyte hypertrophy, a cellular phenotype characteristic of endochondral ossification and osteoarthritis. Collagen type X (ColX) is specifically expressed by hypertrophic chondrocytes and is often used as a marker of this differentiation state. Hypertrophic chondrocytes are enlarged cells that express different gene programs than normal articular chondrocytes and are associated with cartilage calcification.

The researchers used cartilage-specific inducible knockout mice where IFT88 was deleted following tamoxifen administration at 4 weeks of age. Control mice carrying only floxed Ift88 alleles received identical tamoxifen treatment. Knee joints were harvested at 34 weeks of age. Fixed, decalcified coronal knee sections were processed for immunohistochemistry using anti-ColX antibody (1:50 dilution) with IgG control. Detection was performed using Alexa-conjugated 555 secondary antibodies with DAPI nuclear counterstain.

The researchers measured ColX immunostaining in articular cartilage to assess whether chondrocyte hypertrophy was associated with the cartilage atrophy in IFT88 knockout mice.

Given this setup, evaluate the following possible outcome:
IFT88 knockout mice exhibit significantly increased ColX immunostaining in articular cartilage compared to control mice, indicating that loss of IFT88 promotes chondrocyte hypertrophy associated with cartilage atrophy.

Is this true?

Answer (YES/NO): NO